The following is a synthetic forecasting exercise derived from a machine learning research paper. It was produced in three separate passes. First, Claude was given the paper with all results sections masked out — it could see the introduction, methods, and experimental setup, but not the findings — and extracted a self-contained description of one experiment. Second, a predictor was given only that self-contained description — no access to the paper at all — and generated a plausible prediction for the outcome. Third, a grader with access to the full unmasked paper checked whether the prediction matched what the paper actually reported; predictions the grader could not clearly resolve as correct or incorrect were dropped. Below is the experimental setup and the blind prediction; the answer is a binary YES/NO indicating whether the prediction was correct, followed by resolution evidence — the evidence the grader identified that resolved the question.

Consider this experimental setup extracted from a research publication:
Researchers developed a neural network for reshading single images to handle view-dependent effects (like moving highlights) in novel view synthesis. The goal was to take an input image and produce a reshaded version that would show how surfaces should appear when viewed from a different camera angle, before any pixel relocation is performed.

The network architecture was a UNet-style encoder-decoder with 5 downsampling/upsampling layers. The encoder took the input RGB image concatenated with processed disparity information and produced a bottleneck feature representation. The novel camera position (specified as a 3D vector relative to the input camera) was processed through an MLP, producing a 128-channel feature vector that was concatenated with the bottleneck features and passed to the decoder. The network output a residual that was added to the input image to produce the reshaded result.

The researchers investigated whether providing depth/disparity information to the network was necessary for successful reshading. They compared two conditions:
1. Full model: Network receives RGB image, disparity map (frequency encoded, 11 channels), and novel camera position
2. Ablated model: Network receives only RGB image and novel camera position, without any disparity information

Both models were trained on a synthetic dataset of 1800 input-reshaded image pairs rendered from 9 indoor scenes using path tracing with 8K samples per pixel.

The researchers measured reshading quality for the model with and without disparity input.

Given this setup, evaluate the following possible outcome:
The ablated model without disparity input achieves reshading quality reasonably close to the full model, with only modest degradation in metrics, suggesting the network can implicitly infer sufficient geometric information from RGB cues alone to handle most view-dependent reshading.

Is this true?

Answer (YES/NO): NO